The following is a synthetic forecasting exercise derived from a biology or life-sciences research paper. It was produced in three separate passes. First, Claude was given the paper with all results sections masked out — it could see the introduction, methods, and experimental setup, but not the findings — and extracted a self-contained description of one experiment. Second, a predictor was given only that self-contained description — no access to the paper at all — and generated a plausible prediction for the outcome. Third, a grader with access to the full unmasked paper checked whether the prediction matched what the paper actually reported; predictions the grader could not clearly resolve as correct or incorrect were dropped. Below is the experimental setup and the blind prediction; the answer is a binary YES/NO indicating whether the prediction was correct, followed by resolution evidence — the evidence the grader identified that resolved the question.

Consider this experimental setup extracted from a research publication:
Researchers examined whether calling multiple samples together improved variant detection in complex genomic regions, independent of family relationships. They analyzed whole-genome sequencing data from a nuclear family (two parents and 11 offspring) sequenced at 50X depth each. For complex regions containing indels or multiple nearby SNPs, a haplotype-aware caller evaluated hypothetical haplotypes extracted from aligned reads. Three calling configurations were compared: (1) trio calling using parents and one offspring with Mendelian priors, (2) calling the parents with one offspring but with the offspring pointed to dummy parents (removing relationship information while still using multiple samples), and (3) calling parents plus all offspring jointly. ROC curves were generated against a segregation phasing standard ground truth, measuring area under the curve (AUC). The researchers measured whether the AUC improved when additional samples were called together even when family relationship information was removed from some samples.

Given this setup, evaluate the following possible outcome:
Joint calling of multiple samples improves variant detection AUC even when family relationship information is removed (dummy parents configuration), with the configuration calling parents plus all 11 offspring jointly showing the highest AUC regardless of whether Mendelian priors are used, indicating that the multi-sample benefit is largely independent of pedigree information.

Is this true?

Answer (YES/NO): NO